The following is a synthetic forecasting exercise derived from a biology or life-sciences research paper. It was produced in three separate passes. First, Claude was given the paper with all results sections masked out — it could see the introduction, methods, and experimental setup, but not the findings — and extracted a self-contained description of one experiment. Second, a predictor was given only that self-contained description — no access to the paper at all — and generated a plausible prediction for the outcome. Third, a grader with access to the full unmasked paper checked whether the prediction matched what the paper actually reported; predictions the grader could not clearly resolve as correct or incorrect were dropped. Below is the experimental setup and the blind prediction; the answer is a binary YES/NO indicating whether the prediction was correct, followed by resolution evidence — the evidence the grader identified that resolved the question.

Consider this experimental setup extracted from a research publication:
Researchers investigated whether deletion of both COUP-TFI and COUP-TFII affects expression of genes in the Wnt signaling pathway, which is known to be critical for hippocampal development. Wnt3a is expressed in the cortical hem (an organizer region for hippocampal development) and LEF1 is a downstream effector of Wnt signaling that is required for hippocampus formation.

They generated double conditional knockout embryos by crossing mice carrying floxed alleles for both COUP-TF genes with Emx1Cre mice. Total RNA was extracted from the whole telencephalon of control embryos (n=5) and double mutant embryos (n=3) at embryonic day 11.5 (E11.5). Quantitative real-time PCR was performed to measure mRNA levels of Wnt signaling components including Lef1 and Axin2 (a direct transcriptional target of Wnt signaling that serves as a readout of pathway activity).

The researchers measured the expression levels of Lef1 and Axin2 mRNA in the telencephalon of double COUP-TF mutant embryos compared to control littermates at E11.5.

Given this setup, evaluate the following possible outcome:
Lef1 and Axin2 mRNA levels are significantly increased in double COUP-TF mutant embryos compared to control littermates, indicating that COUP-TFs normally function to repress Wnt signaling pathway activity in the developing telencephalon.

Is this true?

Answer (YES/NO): NO